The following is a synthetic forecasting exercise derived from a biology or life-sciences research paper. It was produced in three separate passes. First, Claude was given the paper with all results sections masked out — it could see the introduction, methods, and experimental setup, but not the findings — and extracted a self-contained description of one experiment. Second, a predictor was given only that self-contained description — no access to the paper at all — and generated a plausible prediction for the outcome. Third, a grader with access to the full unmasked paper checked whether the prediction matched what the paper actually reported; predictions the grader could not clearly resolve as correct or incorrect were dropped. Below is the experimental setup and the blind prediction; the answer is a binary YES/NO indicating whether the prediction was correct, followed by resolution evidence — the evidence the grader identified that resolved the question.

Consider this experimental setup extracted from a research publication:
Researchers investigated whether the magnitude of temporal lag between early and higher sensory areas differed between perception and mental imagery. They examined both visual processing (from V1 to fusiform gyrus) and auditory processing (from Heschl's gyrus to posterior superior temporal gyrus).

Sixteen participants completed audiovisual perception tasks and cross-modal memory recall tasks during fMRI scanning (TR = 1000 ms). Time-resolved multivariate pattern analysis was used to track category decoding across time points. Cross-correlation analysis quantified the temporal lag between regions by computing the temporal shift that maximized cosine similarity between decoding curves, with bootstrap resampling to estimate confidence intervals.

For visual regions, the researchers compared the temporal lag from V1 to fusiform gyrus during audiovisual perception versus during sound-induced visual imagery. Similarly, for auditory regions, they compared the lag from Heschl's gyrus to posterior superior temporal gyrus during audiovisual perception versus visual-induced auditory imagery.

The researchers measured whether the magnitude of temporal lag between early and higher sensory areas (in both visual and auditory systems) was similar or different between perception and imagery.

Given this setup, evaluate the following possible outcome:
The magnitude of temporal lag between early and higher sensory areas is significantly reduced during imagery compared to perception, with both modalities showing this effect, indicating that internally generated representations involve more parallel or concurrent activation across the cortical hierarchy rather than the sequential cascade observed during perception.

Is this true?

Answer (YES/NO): NO